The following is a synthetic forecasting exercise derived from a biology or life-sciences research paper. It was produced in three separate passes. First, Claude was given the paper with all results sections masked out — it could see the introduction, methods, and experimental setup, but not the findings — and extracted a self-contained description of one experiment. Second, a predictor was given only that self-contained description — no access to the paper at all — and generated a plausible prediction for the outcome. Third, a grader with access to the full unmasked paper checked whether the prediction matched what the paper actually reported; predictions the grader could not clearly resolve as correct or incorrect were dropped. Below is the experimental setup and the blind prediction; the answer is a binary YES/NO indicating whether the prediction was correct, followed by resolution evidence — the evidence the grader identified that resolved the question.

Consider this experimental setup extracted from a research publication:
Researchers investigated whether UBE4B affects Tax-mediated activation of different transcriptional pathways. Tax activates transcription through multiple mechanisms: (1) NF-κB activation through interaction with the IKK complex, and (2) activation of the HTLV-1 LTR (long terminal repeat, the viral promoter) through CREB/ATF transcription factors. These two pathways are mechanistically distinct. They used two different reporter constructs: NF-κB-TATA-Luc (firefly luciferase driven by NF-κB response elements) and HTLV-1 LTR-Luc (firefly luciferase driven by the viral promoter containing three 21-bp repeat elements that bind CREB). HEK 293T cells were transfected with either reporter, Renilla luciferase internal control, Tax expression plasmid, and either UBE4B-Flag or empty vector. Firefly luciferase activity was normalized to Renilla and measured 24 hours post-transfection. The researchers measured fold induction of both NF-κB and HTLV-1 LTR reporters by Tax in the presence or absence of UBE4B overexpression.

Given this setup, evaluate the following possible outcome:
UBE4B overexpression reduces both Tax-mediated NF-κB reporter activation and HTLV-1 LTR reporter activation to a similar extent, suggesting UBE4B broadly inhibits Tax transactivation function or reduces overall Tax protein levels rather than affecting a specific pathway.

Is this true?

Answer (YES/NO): NO